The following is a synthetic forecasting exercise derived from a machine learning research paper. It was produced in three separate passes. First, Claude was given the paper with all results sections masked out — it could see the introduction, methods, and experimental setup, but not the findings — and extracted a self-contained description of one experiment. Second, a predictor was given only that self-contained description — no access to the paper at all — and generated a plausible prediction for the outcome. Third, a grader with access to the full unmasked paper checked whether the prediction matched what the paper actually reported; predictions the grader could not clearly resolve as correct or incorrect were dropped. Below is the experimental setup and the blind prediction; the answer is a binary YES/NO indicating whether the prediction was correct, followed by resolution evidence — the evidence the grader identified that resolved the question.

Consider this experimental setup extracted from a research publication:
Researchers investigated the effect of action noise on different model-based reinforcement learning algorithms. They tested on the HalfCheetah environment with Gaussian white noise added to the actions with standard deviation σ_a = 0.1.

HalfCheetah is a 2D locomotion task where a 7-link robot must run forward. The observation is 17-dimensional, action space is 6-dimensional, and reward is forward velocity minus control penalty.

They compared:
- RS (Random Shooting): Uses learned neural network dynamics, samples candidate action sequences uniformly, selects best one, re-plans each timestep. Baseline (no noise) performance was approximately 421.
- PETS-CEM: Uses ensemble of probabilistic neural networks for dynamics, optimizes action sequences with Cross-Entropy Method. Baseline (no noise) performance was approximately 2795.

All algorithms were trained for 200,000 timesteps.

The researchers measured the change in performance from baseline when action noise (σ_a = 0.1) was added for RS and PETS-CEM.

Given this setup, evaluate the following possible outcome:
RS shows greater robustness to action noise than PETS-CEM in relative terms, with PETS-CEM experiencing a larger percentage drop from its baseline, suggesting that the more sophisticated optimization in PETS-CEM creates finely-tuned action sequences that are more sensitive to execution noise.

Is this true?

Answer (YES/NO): YES